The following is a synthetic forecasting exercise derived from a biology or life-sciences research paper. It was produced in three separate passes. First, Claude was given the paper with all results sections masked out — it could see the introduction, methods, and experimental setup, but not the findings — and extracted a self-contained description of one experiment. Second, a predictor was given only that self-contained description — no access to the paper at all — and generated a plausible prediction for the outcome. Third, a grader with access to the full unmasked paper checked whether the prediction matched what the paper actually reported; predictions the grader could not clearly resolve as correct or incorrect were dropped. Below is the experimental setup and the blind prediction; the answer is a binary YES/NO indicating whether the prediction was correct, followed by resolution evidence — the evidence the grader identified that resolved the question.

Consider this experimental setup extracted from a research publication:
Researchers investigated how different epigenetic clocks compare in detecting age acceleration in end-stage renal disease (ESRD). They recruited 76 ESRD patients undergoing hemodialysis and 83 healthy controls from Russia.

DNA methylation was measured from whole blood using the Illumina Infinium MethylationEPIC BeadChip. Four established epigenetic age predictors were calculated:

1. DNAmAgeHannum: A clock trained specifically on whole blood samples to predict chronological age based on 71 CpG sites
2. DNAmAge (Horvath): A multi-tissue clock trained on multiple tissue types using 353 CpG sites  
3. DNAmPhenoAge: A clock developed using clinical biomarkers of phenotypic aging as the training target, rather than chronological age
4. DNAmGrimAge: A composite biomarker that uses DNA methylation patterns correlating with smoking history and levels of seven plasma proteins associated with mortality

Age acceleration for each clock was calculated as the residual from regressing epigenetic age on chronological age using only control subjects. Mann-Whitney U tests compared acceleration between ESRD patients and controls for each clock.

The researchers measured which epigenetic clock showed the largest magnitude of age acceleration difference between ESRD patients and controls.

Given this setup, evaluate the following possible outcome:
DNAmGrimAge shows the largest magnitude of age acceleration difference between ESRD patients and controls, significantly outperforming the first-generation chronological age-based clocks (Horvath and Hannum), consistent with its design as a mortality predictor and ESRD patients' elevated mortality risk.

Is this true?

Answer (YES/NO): NO